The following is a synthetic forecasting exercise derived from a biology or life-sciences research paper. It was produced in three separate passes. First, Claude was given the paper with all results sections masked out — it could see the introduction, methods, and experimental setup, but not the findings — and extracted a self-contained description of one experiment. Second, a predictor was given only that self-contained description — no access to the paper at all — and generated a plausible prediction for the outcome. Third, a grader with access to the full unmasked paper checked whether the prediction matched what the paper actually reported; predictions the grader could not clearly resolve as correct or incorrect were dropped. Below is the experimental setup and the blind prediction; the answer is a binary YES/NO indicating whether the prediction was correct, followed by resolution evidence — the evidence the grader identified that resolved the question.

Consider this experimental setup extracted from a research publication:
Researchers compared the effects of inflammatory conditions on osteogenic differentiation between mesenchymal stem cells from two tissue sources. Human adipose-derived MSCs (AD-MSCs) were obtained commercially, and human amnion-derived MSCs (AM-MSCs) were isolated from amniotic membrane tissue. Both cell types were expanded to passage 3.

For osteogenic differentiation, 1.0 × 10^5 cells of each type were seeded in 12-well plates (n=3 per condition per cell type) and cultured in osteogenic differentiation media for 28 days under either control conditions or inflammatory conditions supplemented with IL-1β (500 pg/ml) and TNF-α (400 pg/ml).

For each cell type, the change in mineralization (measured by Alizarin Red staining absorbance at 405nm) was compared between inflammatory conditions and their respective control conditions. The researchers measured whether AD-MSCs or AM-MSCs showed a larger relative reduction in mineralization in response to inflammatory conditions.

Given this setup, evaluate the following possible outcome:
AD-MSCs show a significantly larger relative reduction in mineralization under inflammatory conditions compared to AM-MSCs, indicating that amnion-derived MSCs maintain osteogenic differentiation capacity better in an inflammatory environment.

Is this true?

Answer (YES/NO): NO